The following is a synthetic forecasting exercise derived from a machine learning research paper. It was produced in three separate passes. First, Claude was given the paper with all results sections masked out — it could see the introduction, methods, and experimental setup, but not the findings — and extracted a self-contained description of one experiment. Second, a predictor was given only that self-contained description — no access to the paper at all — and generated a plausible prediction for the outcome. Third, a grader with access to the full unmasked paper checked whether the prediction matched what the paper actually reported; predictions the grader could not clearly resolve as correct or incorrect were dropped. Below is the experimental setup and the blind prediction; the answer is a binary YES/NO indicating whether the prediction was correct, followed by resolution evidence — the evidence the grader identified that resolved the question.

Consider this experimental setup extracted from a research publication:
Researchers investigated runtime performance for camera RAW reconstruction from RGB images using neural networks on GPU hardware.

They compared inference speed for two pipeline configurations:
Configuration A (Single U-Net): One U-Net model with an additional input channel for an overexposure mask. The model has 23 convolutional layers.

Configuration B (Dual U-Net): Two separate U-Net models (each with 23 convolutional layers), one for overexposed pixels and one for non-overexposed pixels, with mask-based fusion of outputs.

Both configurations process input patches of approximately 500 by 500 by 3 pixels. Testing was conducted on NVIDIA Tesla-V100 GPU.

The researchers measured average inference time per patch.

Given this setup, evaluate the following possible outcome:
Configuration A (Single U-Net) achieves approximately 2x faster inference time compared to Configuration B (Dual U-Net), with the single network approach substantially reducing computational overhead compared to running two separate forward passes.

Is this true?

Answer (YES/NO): NO